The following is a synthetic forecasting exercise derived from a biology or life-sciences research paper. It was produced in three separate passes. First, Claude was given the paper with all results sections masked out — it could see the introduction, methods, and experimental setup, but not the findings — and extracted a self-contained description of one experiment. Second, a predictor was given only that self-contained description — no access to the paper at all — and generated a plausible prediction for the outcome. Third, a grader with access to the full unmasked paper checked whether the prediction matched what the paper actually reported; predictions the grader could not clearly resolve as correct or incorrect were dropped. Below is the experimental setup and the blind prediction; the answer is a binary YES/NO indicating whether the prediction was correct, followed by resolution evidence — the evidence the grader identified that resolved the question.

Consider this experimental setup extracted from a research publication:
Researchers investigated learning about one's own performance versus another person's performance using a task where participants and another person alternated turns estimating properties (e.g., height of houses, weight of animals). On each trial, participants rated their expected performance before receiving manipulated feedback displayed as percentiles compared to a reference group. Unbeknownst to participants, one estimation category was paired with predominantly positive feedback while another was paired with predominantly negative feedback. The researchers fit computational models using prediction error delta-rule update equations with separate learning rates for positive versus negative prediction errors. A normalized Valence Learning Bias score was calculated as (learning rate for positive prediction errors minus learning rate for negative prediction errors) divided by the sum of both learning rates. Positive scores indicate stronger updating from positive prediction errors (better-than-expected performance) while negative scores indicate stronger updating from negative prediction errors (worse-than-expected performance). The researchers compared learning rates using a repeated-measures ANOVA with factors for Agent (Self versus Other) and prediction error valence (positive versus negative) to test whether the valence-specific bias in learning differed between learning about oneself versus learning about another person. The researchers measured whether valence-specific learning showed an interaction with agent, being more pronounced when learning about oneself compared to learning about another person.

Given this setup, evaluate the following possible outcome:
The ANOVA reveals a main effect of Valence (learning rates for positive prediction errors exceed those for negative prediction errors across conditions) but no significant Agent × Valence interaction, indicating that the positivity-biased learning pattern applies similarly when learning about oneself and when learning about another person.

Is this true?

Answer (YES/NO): NO